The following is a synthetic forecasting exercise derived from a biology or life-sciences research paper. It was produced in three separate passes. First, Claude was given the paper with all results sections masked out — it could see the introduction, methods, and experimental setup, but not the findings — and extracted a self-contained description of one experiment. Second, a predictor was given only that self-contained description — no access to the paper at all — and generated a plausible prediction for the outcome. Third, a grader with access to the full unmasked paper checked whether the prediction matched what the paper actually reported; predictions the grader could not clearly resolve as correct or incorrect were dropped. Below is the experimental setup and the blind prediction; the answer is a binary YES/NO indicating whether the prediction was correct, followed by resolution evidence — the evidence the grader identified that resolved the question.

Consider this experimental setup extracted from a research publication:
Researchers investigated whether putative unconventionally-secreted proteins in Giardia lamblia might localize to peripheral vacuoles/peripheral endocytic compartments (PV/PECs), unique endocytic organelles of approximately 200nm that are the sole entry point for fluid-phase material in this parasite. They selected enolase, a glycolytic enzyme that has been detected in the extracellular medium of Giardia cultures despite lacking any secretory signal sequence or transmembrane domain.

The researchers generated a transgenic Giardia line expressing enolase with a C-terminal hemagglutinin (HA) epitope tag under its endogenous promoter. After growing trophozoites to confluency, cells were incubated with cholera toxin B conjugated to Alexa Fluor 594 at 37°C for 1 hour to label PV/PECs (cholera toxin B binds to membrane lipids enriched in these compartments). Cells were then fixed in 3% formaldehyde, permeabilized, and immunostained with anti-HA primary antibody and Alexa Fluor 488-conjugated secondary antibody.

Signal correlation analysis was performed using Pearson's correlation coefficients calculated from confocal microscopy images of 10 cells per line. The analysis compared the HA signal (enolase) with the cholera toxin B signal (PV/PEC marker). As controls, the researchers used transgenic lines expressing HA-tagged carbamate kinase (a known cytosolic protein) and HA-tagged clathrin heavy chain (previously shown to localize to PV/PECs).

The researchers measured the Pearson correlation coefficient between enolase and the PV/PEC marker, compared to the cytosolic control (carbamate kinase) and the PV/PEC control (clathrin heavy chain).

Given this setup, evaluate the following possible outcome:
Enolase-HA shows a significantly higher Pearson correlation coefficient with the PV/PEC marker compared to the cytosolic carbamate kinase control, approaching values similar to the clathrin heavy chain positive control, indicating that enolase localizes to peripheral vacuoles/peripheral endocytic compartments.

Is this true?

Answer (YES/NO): NO